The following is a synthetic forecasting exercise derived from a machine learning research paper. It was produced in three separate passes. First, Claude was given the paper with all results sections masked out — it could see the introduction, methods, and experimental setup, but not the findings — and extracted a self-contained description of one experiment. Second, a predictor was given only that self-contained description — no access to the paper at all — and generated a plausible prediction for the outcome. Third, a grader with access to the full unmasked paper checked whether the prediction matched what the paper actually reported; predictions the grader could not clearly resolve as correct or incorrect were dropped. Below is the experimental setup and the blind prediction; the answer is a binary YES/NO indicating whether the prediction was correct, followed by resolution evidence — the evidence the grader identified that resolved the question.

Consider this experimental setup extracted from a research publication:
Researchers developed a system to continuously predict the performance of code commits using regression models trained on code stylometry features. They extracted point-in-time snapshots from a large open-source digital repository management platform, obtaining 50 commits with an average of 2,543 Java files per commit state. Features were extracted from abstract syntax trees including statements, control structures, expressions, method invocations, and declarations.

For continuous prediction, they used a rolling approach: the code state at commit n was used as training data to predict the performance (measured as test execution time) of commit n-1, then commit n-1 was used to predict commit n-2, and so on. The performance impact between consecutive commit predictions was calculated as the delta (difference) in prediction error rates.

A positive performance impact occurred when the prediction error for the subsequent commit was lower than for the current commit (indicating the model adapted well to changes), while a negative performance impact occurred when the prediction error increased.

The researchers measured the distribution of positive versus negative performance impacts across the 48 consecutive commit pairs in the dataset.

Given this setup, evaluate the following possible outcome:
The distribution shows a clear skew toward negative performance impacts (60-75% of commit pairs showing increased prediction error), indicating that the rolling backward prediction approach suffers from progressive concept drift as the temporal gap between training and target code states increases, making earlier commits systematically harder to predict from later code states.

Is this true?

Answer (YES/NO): NO